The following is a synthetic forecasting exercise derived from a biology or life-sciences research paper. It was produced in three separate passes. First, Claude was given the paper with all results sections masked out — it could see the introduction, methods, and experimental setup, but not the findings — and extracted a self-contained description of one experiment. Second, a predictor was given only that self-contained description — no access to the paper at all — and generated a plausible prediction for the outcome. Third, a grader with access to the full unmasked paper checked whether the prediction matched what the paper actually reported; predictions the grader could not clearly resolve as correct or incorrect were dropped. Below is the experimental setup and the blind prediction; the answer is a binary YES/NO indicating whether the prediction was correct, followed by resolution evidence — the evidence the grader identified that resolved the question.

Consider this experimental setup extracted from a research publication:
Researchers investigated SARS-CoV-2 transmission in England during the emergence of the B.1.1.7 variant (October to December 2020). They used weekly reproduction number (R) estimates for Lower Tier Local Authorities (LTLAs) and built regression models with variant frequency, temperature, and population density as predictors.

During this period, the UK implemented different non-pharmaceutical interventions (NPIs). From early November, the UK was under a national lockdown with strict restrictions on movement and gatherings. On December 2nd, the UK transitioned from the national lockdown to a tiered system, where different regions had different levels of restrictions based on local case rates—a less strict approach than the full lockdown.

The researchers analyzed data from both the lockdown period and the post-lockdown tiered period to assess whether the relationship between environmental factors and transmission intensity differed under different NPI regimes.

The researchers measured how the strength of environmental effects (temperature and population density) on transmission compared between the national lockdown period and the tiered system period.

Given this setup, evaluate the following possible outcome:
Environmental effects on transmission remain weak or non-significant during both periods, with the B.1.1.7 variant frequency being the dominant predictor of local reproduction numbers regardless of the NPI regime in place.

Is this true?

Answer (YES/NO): NO